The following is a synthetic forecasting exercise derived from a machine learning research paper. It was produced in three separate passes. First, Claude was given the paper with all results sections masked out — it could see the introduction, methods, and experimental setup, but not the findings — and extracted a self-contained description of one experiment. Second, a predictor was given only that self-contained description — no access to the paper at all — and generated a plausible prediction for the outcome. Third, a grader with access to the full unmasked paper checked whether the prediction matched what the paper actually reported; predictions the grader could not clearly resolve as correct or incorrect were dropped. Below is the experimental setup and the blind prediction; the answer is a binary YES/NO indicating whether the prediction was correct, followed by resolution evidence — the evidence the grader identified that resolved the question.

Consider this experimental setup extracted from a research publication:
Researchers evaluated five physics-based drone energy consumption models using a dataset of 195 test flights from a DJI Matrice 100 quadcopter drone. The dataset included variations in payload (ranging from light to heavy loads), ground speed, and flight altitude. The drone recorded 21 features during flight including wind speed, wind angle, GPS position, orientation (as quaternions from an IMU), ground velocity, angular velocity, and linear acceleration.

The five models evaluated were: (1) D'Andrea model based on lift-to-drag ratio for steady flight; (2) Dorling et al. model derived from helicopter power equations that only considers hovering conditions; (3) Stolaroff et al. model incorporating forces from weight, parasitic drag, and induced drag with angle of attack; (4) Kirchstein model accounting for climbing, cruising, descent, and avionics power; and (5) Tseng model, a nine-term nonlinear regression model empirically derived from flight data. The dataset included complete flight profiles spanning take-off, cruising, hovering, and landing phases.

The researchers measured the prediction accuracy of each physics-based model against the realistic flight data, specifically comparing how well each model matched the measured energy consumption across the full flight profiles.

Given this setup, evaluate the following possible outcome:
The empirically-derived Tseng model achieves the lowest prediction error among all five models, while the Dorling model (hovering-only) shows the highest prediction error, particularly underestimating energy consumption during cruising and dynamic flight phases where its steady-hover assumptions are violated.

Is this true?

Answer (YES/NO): NO